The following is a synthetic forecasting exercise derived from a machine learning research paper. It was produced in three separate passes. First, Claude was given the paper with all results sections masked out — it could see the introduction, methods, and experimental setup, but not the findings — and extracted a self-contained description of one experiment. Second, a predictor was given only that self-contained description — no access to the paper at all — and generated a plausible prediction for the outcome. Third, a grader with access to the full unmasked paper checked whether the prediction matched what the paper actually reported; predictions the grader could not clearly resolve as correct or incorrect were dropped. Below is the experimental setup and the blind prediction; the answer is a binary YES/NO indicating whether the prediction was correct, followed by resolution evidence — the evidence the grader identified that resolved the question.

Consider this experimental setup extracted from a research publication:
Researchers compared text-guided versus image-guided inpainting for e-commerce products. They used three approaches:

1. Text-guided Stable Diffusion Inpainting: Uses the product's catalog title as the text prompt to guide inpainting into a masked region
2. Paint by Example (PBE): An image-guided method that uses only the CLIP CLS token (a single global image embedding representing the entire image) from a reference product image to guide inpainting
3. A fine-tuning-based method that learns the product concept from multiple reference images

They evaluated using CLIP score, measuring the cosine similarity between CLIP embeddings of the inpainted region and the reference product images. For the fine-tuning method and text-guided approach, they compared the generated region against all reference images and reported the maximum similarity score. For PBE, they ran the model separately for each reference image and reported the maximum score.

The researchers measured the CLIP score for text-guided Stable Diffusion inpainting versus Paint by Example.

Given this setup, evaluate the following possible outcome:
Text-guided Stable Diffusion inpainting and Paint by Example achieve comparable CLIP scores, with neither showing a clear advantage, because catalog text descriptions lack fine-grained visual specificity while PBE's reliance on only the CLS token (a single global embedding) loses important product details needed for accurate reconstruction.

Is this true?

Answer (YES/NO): NO